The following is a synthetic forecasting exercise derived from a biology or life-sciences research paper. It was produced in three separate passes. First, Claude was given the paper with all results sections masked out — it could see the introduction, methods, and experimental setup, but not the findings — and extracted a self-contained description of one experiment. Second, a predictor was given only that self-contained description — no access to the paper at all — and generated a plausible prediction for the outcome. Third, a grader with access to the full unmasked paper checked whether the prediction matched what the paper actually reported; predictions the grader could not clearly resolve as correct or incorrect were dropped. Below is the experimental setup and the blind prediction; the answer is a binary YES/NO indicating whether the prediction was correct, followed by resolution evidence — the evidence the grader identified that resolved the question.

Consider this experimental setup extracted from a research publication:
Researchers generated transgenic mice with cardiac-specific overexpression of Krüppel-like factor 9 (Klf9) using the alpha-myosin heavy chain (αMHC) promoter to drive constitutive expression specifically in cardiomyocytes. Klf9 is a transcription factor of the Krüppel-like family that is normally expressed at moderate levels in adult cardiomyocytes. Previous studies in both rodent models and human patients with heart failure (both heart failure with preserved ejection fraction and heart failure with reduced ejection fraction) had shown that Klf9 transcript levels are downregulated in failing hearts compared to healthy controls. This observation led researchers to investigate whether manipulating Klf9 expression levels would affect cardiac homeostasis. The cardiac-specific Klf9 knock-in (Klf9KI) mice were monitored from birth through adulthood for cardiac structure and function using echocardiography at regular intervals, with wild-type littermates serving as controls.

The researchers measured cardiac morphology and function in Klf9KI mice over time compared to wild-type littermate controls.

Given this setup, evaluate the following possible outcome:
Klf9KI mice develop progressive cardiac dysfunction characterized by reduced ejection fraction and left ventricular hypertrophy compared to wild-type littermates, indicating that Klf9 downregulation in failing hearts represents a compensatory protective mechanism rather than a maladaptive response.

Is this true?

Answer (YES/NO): NO